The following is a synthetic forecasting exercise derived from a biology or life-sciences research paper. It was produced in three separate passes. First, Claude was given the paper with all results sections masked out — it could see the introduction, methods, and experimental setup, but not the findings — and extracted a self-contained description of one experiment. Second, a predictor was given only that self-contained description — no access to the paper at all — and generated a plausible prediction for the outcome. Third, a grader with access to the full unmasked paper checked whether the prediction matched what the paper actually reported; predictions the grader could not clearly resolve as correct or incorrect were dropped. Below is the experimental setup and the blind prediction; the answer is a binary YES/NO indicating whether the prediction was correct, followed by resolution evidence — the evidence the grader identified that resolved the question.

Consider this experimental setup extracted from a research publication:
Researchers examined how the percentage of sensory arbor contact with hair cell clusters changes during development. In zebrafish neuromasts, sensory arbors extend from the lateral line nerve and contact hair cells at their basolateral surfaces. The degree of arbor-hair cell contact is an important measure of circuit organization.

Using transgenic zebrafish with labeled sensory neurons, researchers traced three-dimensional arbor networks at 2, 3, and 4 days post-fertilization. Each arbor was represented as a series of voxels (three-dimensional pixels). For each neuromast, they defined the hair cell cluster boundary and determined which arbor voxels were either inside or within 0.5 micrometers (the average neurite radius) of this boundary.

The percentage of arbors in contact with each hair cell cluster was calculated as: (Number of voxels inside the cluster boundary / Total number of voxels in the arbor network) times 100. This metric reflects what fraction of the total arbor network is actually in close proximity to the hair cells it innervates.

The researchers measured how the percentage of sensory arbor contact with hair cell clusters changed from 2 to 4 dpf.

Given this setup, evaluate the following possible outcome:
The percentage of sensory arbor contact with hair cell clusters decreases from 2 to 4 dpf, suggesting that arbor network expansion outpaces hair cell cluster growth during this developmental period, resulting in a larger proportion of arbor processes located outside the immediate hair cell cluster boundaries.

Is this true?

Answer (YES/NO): NO